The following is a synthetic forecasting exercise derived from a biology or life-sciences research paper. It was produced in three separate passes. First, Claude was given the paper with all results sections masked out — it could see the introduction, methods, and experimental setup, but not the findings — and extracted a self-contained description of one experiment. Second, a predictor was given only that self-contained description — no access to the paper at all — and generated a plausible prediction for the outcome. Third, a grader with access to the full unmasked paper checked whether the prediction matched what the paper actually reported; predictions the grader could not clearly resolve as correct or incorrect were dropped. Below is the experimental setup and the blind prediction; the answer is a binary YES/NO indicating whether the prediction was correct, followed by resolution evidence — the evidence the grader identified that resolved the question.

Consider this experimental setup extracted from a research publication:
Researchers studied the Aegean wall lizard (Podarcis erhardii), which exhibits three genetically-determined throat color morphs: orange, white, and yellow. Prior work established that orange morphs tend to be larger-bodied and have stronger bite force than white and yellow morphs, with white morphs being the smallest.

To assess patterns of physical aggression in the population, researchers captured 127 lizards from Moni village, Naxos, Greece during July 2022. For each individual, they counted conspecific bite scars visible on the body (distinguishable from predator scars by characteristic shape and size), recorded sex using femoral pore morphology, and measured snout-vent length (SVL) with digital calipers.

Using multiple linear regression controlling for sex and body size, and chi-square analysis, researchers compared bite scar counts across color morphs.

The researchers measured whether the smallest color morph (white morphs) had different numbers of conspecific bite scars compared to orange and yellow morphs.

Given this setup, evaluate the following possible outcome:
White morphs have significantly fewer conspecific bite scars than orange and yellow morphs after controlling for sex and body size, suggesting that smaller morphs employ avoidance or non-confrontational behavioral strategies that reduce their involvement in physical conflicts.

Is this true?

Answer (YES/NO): NO